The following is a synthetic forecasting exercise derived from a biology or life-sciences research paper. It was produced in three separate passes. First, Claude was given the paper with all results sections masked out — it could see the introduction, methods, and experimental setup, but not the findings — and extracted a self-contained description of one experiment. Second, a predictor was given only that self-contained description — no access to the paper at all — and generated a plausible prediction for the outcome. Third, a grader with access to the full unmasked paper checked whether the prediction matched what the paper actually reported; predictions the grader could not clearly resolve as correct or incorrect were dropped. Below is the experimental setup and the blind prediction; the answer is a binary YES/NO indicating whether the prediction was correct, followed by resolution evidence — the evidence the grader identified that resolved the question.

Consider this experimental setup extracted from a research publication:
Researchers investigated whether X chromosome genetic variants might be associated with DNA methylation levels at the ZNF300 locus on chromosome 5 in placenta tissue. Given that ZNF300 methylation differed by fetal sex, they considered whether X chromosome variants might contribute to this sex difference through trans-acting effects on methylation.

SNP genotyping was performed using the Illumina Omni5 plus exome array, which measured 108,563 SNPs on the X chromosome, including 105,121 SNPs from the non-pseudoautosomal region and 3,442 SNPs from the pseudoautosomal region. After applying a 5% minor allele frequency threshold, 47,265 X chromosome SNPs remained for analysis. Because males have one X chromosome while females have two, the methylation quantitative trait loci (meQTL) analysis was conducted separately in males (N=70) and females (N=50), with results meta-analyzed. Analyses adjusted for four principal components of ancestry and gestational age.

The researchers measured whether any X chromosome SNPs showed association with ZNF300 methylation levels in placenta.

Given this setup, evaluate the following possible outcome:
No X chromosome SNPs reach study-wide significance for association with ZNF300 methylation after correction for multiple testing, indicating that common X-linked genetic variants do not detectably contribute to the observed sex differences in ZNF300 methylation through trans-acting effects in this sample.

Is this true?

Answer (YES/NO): NO